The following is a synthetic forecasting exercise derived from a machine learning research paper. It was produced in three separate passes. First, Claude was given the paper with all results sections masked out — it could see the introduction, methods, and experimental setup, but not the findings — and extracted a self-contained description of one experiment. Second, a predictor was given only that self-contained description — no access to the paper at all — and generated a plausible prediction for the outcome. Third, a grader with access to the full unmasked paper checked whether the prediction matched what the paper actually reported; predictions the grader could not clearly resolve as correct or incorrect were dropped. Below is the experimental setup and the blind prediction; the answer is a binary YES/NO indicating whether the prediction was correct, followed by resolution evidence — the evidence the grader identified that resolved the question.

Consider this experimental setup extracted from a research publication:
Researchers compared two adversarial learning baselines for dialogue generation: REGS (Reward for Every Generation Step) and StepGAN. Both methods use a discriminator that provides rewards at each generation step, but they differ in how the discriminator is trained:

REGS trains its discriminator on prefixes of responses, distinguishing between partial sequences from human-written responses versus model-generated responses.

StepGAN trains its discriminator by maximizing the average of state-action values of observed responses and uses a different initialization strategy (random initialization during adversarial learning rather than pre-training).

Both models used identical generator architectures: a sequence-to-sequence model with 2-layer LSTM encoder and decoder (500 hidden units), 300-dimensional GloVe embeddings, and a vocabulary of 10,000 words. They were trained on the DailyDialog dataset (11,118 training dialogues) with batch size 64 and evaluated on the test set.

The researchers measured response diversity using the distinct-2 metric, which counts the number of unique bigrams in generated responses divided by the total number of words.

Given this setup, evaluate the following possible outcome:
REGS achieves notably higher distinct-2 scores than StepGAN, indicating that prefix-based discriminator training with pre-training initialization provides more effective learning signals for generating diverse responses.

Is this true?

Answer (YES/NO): NO